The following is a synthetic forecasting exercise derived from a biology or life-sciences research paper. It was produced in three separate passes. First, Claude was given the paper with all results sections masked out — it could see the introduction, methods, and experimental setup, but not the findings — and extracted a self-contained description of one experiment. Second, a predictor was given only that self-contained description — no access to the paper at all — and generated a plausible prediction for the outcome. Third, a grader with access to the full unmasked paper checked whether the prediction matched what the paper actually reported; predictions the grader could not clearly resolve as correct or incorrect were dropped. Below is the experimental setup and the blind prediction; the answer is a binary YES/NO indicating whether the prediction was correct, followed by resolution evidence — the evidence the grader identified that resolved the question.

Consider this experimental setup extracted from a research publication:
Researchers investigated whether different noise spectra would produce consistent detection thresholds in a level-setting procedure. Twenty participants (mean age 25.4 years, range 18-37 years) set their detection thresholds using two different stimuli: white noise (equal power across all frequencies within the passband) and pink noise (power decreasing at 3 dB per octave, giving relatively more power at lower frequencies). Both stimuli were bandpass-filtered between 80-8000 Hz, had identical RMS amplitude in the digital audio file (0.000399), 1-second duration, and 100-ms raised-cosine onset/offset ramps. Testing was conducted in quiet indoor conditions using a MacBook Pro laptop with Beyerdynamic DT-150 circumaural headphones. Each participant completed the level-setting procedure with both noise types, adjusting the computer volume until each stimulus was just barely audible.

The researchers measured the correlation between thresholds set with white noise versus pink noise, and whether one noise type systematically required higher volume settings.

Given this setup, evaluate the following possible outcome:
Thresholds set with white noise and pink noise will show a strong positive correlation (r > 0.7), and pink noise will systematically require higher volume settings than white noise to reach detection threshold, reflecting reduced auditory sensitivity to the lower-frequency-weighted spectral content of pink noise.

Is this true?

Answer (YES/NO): YES